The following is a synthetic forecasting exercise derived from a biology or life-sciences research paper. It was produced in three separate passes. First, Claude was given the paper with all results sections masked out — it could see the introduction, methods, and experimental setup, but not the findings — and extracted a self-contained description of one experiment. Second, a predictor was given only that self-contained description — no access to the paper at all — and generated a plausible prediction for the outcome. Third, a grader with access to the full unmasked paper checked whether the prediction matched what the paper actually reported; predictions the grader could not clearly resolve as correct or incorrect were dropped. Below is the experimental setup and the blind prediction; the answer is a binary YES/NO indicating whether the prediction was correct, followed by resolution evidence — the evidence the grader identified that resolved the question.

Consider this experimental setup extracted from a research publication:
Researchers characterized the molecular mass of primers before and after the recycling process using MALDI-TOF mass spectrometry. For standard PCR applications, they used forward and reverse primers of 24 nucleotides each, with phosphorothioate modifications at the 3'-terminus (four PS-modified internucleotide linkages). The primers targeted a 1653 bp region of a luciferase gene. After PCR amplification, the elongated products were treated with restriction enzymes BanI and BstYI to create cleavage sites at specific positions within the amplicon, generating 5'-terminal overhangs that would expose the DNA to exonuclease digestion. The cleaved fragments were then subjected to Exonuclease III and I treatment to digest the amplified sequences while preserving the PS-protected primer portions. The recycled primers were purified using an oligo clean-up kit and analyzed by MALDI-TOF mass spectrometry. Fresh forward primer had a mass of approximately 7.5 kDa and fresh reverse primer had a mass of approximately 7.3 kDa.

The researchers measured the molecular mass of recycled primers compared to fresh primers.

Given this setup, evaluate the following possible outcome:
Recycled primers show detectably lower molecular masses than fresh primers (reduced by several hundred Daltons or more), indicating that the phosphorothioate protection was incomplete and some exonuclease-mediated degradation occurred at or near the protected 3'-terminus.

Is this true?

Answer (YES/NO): YES